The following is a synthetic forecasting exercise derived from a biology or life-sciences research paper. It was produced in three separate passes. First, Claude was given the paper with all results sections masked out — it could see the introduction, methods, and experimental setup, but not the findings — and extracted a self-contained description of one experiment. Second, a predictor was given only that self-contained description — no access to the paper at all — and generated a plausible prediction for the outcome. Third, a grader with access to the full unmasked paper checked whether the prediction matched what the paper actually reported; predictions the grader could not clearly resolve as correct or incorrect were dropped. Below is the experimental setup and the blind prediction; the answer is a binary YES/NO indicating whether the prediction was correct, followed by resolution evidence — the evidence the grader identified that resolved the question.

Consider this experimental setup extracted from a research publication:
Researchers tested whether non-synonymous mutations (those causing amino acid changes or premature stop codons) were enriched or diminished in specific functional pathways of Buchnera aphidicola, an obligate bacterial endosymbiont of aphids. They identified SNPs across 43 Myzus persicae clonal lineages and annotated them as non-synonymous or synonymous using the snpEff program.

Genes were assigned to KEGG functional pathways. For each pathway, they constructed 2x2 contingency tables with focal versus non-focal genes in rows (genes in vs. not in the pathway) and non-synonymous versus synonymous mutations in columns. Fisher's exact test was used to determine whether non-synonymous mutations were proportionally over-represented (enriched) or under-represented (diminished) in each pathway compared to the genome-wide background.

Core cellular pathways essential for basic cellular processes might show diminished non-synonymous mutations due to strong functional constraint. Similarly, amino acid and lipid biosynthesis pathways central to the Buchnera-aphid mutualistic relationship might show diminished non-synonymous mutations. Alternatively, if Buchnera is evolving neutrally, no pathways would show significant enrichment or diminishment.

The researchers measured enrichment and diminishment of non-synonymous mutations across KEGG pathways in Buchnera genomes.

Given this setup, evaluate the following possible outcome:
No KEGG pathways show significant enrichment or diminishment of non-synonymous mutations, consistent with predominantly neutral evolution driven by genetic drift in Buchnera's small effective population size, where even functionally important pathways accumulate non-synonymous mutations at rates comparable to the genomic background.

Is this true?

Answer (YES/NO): NO